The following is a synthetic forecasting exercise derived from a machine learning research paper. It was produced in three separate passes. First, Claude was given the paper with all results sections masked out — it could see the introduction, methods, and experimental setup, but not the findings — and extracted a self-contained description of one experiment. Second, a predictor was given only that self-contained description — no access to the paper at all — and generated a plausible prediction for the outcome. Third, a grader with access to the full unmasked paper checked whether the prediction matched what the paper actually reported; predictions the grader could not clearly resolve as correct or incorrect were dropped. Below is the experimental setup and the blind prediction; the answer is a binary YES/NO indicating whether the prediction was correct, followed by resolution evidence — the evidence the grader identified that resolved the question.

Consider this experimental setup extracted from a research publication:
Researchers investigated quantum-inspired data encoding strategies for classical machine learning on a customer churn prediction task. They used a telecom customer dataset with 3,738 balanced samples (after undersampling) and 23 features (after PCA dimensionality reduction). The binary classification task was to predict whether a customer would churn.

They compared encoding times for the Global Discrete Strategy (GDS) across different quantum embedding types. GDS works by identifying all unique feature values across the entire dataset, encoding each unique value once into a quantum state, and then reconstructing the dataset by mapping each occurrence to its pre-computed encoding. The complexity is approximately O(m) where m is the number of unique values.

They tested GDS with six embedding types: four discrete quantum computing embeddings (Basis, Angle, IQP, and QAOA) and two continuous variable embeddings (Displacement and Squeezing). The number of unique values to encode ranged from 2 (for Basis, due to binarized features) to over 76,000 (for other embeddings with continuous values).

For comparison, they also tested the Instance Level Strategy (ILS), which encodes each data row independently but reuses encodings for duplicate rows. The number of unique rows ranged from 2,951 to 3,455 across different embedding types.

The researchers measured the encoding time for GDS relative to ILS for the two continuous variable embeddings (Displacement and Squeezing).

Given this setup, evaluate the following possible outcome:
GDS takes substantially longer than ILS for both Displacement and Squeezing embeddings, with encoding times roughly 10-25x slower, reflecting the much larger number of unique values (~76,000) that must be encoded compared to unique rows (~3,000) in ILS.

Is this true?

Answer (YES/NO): NO